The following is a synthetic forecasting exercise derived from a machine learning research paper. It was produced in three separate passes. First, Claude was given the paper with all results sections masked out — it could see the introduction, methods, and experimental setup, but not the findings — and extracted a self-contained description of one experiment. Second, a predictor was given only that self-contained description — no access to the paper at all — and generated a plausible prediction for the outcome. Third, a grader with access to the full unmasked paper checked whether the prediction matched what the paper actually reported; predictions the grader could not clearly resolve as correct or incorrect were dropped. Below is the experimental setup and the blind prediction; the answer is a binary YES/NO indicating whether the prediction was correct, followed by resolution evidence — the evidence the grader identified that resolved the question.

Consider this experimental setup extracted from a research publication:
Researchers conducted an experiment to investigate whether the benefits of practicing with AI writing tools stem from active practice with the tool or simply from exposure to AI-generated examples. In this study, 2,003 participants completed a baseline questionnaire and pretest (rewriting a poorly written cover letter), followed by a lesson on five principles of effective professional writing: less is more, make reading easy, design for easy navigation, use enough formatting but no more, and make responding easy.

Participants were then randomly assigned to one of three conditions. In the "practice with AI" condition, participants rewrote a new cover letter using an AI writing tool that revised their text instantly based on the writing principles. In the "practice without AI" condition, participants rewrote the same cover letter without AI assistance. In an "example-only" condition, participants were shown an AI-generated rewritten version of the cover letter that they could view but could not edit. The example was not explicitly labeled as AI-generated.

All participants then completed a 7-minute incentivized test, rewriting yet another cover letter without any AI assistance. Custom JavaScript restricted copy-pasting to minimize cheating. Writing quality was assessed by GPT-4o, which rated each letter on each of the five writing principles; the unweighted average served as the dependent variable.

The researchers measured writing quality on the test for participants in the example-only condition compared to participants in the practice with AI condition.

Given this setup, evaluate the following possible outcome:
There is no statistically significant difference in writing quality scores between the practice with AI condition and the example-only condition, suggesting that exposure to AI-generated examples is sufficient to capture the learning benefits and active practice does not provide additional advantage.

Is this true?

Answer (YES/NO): YES